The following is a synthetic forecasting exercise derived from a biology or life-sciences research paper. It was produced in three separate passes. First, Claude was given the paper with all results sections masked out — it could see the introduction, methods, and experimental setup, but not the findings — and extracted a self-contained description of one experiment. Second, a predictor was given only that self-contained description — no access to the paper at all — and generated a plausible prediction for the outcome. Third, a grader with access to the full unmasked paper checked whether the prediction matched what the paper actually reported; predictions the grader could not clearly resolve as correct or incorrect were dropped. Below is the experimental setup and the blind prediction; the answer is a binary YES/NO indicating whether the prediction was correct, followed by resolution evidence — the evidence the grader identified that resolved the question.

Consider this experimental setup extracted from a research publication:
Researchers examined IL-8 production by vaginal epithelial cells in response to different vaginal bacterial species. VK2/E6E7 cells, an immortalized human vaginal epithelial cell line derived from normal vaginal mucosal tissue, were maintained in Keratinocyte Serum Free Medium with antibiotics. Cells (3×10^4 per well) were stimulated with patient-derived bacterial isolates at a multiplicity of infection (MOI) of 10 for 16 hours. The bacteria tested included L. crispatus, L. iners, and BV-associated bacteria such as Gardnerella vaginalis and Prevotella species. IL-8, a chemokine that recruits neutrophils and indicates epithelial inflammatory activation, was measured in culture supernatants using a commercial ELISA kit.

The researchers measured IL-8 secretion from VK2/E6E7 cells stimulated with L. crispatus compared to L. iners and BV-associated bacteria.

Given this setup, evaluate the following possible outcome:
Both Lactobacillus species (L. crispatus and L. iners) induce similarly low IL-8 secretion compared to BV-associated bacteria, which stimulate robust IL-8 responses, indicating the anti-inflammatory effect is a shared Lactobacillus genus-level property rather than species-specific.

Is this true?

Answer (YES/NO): NO